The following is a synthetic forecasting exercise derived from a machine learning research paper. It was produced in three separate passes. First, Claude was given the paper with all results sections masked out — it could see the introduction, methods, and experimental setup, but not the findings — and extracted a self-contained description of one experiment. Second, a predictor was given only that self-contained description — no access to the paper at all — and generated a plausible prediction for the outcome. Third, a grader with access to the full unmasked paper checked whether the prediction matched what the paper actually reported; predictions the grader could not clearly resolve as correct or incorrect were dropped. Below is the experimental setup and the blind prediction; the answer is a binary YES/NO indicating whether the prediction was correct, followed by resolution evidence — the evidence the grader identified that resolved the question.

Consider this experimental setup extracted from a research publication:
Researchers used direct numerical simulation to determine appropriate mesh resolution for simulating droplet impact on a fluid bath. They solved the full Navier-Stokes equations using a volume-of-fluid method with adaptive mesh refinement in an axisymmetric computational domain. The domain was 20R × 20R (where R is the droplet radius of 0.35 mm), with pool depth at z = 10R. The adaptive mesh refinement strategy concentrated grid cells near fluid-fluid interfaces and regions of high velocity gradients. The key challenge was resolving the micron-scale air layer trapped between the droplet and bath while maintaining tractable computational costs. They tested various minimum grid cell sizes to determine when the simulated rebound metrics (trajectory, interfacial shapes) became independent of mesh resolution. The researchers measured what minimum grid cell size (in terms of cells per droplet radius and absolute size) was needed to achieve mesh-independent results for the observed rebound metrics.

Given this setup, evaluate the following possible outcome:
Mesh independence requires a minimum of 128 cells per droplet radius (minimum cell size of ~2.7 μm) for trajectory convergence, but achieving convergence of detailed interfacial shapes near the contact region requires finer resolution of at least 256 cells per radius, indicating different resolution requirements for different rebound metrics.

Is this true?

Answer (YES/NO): NO